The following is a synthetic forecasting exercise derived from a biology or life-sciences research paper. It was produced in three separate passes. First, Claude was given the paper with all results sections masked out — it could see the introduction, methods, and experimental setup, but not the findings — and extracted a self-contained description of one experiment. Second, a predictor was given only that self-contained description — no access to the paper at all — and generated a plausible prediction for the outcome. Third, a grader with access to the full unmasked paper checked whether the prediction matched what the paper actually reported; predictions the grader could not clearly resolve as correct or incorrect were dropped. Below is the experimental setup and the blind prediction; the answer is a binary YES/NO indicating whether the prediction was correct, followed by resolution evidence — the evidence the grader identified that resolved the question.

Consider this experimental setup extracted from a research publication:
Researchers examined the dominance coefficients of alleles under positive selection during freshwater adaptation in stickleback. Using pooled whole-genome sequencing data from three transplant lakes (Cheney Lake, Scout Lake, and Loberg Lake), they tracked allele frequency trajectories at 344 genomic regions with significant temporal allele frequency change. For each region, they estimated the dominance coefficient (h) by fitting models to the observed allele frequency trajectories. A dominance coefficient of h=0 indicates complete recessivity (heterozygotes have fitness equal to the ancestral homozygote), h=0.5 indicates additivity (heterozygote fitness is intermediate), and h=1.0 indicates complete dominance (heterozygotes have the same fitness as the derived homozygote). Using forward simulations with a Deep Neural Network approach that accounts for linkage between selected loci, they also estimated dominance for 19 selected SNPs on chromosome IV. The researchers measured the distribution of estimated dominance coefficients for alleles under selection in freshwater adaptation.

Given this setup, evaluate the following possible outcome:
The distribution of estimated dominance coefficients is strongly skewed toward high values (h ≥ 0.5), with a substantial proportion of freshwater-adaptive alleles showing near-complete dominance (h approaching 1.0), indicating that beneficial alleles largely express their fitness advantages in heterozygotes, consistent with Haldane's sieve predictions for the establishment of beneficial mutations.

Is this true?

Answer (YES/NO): YES